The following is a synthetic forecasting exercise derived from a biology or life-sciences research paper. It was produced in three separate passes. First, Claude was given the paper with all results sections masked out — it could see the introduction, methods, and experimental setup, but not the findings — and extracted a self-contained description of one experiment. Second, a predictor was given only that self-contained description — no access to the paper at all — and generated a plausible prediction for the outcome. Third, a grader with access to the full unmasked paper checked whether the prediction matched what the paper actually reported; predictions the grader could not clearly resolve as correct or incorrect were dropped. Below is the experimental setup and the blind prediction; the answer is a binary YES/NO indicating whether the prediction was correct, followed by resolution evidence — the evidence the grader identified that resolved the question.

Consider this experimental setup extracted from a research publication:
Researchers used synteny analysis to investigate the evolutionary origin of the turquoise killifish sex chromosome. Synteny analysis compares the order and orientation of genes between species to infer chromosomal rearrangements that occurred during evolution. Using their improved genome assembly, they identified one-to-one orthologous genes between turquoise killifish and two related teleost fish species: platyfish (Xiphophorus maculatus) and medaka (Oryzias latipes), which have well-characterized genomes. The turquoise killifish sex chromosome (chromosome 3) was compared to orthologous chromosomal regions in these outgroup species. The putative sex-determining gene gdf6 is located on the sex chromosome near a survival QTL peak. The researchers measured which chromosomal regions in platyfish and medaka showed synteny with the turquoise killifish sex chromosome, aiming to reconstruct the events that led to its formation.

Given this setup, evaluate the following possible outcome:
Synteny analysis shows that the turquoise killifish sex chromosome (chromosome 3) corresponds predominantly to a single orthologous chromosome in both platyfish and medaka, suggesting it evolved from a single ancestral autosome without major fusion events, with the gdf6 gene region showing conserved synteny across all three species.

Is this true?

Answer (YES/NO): NO